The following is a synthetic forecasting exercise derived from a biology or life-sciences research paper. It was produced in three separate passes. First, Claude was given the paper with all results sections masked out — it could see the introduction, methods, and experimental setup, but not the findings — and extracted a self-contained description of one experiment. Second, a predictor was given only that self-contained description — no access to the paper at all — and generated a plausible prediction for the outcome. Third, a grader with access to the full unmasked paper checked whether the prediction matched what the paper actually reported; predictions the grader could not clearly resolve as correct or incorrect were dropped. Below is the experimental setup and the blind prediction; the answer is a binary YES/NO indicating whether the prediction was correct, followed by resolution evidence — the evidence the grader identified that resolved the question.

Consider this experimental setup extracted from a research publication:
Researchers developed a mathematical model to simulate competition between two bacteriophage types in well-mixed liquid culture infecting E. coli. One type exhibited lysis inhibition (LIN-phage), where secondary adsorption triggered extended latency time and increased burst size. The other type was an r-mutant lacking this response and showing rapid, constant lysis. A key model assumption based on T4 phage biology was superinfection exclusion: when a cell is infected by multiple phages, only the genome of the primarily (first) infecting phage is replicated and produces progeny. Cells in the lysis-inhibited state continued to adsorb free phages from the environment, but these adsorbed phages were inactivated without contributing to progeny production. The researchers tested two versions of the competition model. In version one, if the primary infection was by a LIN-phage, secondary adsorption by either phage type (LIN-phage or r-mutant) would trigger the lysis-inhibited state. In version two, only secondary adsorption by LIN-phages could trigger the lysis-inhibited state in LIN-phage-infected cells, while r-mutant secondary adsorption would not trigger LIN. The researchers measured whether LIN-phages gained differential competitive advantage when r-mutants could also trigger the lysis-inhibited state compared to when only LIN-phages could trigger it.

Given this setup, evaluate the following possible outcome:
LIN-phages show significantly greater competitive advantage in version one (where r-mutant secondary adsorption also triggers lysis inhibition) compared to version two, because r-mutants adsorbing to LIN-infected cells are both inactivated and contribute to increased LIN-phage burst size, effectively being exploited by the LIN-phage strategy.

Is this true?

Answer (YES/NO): NO